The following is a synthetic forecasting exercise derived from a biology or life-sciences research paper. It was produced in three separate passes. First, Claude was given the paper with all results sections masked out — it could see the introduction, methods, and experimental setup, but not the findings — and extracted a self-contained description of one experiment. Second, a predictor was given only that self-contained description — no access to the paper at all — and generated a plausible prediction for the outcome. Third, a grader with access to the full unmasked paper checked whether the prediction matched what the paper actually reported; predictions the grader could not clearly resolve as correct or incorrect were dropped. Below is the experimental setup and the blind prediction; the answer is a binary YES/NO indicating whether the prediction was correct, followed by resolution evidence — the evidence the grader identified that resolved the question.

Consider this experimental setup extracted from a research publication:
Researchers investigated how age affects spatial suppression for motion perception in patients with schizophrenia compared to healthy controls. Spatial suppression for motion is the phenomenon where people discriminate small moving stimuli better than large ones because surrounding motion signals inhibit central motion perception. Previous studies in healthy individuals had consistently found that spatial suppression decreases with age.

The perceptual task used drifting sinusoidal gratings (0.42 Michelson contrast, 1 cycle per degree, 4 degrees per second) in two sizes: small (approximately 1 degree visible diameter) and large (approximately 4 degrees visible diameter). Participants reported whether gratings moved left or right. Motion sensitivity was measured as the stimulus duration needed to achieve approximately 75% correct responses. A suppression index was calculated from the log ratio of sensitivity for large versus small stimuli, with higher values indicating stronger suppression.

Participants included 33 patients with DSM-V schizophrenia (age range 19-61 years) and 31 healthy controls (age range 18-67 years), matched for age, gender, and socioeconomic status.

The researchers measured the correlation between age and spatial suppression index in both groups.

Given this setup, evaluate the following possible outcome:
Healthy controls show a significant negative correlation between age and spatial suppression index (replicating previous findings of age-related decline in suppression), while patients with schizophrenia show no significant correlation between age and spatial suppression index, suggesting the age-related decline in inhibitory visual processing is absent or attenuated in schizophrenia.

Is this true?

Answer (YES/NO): NO